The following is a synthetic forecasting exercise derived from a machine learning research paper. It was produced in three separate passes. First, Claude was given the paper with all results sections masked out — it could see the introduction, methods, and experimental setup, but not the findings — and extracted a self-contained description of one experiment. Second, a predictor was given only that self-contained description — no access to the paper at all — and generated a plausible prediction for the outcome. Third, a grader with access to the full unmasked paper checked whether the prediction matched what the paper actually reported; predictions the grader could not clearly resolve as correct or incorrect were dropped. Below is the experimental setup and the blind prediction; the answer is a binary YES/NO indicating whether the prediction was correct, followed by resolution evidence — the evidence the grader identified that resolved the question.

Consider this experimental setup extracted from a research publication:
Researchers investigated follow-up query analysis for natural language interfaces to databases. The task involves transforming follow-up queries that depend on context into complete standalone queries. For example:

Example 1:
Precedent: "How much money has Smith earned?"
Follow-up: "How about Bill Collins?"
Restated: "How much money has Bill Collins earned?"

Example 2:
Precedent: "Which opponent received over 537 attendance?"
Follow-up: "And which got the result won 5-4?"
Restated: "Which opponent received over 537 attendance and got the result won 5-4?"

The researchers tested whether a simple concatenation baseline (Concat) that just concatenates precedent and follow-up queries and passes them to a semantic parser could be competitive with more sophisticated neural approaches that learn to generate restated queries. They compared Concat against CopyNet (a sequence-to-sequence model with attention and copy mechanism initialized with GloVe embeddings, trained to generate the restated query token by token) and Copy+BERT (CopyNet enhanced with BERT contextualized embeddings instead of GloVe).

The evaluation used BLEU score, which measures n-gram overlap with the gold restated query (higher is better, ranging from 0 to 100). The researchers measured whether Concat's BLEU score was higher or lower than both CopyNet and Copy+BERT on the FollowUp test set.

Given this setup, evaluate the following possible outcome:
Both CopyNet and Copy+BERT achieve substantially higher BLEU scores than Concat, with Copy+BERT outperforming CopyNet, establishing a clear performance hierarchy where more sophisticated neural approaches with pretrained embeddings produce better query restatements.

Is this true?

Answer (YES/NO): NO